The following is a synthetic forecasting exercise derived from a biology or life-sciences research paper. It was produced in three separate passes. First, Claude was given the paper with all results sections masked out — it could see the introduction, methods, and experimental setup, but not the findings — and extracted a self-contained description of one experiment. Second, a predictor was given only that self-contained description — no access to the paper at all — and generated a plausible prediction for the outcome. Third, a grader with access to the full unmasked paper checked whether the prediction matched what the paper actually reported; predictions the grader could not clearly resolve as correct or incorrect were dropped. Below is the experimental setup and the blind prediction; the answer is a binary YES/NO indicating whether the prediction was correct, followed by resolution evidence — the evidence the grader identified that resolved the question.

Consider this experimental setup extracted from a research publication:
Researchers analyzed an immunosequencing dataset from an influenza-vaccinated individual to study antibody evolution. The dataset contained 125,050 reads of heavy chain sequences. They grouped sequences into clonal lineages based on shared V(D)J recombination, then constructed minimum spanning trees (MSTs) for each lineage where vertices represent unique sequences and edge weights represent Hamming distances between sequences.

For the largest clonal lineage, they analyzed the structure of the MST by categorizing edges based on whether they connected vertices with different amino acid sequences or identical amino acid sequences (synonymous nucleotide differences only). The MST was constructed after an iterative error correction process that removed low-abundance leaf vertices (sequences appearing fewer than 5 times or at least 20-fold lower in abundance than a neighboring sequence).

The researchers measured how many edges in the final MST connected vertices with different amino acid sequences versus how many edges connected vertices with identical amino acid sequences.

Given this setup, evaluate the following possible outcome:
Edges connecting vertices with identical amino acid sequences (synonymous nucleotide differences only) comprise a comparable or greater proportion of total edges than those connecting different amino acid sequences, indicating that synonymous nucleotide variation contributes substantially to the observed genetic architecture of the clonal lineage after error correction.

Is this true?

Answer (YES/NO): NO